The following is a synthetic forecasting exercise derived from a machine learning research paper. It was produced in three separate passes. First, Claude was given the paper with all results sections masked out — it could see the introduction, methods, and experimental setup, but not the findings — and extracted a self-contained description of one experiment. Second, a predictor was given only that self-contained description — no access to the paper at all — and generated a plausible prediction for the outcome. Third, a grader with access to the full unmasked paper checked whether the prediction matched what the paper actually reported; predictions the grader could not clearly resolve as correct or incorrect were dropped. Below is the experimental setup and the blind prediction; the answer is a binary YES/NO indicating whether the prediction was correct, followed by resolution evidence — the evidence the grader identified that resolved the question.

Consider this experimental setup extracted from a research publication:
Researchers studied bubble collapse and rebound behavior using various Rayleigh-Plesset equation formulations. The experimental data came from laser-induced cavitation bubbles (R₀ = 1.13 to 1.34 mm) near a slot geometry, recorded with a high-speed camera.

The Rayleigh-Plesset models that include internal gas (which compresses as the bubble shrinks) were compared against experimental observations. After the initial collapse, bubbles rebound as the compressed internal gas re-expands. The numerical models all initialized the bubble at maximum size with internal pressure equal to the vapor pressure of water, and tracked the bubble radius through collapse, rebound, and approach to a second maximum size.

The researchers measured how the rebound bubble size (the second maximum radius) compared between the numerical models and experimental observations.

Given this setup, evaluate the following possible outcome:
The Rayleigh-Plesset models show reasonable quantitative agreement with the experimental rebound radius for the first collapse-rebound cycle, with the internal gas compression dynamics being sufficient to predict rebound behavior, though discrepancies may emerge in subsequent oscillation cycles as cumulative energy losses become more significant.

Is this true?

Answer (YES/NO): NO